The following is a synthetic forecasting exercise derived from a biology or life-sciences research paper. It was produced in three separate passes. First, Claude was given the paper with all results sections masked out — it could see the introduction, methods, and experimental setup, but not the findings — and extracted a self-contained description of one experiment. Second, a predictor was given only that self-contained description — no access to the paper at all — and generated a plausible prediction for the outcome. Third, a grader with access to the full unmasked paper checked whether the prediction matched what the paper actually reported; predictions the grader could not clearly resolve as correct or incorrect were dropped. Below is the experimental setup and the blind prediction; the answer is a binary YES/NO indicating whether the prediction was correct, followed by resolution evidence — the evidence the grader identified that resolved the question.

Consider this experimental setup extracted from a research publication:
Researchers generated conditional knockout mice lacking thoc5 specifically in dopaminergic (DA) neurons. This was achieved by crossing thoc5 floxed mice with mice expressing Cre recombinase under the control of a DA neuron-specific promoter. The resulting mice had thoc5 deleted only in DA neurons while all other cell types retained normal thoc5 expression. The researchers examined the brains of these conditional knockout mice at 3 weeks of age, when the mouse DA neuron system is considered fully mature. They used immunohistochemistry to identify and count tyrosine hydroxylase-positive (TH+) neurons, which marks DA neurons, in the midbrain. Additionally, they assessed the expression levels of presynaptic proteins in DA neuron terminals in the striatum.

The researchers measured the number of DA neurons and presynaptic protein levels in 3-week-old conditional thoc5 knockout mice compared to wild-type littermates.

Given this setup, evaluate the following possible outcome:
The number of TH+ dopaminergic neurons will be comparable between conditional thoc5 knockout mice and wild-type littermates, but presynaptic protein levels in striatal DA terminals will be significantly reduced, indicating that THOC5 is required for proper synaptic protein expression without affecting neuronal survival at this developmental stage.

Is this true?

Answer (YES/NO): YES